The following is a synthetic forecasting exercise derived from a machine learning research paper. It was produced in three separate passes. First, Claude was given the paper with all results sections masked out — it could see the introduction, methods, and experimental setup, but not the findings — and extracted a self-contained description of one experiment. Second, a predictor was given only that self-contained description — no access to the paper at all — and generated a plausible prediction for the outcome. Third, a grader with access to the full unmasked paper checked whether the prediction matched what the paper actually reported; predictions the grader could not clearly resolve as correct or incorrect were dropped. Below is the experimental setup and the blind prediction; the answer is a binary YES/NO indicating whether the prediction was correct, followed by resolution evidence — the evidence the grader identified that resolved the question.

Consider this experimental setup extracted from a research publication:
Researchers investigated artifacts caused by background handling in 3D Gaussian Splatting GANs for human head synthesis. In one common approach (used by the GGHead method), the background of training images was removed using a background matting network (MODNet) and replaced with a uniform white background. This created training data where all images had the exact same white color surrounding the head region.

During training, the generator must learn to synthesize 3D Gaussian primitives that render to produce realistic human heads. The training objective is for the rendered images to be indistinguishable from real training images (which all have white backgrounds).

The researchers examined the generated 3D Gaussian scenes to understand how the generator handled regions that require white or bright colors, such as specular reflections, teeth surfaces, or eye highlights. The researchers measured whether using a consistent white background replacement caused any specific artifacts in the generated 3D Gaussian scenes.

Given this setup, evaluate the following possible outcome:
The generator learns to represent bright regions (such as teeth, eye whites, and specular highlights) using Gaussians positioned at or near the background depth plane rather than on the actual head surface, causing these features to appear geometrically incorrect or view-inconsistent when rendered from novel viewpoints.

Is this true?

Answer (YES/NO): NO